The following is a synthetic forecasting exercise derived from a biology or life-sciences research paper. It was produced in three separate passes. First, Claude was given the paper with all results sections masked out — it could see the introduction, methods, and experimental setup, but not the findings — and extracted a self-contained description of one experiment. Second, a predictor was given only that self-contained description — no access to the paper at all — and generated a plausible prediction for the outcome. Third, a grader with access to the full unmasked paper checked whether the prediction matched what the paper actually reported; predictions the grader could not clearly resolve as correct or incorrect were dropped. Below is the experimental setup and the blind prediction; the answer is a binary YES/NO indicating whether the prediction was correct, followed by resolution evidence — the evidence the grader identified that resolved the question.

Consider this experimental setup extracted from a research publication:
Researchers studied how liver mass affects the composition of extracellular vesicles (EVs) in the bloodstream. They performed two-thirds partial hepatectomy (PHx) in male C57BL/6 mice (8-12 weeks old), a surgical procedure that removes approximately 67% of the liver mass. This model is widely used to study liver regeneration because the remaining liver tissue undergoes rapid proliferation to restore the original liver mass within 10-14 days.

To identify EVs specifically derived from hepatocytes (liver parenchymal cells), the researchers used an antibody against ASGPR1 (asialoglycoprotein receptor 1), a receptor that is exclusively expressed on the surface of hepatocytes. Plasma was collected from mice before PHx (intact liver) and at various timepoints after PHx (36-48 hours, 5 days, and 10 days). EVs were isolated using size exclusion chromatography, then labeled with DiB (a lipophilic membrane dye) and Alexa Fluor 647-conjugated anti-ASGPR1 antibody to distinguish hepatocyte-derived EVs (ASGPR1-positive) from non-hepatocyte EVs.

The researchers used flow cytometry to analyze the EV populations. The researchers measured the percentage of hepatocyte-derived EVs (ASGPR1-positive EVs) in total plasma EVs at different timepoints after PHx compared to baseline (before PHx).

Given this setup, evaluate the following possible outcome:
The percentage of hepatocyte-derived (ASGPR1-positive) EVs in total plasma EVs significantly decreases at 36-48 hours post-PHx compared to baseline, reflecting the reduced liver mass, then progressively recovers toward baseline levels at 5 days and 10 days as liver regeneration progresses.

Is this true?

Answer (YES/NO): YES